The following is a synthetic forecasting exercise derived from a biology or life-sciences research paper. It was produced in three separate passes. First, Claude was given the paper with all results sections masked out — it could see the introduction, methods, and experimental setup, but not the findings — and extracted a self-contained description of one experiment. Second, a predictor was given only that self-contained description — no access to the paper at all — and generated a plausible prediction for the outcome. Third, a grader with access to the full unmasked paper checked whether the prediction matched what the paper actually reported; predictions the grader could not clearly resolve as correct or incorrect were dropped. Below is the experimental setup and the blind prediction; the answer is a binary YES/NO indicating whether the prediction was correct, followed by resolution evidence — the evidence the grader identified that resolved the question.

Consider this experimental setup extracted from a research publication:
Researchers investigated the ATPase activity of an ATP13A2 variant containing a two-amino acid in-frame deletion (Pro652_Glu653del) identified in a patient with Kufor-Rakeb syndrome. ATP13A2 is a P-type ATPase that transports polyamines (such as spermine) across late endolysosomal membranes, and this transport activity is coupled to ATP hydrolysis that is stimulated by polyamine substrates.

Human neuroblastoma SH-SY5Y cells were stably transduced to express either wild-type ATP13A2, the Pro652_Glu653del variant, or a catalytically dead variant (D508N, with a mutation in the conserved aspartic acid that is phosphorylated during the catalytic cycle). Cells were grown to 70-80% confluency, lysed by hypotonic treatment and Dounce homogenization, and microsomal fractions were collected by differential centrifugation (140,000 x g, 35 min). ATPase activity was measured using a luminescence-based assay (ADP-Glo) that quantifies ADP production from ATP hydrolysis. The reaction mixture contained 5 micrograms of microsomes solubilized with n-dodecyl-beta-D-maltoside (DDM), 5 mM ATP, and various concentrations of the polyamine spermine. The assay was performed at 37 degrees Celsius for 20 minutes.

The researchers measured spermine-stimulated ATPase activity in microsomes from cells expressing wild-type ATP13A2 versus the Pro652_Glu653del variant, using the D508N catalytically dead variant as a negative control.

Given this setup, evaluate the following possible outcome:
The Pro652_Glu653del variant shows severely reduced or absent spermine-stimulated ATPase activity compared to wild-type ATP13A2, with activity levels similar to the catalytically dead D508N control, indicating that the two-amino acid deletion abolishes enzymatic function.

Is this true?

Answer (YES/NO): YES